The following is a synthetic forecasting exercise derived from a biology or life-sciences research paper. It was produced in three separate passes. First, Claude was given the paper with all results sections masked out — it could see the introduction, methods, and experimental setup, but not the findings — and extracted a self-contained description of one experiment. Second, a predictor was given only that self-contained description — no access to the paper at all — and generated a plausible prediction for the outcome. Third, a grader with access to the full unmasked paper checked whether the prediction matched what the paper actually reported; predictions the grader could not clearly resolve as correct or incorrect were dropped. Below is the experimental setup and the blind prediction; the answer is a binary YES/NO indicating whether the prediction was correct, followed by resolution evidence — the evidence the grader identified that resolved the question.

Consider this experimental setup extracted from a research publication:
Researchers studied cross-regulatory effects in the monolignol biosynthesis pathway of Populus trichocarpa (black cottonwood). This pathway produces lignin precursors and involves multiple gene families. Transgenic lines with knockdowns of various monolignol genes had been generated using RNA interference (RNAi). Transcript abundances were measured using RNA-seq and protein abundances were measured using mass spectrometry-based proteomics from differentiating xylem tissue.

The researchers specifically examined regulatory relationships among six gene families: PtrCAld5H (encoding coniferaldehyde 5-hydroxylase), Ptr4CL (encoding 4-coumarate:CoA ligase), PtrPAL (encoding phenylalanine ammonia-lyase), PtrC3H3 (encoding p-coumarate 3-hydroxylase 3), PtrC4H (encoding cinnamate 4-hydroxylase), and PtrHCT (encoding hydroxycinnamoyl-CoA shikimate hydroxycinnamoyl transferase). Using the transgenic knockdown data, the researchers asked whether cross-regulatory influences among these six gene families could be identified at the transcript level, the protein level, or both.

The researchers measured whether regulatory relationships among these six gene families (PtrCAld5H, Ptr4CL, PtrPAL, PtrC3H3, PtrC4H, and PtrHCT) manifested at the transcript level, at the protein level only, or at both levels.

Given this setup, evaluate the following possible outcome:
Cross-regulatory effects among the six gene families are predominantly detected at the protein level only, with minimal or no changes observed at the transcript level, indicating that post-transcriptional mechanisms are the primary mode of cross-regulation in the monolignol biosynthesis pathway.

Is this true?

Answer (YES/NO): YES